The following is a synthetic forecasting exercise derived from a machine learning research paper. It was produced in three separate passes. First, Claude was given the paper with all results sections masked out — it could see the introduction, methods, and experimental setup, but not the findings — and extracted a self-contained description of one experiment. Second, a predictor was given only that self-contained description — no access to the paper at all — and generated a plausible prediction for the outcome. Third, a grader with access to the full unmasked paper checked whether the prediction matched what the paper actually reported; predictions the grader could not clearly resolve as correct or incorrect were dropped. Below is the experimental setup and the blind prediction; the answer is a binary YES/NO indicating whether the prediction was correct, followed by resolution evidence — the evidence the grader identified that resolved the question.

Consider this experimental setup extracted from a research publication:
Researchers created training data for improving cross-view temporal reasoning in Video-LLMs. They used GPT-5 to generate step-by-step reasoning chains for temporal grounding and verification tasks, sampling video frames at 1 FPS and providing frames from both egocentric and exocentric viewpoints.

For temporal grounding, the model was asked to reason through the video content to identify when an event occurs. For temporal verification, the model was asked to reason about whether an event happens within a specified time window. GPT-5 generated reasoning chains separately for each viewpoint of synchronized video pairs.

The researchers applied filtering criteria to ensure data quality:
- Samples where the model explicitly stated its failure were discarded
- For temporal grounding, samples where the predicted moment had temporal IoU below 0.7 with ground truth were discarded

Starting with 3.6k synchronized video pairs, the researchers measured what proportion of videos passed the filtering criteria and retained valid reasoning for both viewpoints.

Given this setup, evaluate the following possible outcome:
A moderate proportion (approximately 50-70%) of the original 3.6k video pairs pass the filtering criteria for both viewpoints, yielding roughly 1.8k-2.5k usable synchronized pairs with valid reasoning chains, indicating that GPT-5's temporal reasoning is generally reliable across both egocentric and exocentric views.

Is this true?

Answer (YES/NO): NO